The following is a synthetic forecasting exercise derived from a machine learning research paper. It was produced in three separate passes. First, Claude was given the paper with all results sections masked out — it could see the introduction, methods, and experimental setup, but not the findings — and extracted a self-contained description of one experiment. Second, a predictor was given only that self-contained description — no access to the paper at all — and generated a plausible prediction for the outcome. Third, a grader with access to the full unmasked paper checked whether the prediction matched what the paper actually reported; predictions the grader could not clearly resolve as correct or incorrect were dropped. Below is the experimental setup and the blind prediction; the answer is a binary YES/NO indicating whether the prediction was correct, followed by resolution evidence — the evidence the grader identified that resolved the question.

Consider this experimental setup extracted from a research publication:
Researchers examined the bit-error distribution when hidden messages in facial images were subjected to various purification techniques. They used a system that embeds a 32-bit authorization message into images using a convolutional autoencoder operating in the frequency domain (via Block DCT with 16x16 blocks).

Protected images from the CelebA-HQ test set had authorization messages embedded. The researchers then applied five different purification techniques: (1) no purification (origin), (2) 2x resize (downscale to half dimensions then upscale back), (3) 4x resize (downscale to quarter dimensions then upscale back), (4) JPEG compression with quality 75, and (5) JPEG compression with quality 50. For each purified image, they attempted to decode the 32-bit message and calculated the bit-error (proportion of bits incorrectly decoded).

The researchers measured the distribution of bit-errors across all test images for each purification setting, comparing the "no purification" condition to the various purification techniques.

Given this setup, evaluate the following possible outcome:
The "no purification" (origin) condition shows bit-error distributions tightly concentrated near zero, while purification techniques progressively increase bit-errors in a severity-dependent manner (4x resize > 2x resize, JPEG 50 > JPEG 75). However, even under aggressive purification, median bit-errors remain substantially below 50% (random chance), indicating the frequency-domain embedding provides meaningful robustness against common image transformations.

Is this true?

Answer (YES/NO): NO